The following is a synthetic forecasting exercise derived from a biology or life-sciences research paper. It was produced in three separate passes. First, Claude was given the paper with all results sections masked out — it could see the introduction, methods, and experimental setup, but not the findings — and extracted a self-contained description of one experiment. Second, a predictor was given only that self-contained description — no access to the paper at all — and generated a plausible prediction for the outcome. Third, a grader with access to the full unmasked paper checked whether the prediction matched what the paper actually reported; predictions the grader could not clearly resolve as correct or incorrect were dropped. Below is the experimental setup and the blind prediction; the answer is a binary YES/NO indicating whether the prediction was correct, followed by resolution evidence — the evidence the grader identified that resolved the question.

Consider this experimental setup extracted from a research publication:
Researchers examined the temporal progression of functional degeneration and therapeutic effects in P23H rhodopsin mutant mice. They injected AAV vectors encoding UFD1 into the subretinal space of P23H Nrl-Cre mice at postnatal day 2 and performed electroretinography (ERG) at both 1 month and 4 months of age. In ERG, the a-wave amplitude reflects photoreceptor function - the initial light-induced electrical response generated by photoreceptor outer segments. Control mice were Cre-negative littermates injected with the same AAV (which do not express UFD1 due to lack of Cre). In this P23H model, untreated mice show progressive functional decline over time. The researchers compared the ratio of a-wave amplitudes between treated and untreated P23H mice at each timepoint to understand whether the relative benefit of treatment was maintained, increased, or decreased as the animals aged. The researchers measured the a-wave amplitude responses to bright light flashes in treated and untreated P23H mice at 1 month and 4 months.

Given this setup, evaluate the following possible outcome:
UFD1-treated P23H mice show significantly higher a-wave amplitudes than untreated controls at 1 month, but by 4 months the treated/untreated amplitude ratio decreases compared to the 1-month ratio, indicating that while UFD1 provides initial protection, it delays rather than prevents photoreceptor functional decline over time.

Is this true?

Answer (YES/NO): NO